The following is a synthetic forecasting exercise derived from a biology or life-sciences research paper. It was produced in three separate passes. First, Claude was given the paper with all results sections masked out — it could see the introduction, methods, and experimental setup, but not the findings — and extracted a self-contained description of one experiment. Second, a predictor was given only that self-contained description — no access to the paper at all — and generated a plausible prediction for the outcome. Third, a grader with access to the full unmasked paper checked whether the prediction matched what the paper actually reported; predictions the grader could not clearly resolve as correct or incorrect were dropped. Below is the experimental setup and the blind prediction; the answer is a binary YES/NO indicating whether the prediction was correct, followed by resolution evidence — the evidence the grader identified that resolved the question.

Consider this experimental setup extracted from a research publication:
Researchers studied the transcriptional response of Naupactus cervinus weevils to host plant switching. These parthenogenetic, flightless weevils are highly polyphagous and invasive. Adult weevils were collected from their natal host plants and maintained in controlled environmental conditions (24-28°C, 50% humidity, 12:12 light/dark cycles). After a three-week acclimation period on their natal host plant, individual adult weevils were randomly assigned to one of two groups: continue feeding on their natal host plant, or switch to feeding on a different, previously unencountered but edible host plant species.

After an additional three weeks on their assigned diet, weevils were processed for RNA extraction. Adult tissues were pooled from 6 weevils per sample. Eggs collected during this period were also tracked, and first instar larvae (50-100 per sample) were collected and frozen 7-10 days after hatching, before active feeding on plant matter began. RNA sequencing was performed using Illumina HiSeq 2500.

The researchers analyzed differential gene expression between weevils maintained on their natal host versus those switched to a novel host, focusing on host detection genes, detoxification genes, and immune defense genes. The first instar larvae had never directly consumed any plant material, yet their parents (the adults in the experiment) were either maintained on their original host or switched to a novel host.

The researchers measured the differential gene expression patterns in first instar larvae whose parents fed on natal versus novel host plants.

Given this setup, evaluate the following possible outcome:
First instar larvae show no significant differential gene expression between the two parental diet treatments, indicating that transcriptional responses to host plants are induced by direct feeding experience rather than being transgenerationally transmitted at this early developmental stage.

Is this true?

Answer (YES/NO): NO